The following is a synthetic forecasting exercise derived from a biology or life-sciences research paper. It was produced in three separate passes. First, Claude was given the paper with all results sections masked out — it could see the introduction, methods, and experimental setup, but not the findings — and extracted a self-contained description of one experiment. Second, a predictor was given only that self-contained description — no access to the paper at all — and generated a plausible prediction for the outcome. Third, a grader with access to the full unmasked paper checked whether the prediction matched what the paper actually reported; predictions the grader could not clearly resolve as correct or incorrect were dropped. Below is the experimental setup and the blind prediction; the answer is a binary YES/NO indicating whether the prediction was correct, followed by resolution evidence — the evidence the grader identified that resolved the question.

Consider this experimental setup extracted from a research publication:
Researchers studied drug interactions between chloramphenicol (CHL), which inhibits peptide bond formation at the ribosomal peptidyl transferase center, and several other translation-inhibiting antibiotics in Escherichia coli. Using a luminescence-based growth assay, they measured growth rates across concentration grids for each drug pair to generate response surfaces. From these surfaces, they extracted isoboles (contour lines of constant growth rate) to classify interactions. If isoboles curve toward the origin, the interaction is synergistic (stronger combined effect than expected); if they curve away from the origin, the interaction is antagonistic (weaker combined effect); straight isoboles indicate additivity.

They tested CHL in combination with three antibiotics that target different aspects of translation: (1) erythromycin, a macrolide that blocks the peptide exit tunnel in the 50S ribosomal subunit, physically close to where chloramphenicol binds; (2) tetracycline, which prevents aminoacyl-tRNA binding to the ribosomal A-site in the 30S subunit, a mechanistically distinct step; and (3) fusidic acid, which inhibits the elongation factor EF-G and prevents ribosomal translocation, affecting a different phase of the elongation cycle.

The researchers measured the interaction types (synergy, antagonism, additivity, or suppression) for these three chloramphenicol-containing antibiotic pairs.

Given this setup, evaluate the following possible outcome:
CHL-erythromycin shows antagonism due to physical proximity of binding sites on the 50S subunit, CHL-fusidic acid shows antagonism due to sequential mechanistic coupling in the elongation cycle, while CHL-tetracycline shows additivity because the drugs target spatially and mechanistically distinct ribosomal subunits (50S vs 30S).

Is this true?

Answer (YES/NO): NO